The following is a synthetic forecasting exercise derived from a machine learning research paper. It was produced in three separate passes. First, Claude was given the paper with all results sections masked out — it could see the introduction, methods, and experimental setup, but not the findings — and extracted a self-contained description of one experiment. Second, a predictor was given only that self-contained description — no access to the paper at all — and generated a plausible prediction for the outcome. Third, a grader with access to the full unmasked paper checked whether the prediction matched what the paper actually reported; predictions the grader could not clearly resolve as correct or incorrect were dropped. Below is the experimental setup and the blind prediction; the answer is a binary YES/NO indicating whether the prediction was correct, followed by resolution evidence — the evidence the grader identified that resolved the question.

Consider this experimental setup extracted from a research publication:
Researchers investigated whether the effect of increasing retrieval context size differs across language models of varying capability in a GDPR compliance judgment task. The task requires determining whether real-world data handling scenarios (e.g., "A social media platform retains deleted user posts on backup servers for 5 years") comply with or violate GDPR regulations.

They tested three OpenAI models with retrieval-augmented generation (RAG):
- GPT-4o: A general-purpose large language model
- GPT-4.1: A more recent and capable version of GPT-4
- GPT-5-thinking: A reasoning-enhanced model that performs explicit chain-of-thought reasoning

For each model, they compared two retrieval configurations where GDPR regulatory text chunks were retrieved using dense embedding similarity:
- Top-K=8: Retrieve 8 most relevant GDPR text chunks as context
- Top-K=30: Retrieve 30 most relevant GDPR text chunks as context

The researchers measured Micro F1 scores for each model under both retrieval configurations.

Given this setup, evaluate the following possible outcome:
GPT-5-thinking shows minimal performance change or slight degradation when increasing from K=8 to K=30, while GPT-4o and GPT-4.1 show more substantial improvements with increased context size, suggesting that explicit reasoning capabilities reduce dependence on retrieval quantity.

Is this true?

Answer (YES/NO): NO